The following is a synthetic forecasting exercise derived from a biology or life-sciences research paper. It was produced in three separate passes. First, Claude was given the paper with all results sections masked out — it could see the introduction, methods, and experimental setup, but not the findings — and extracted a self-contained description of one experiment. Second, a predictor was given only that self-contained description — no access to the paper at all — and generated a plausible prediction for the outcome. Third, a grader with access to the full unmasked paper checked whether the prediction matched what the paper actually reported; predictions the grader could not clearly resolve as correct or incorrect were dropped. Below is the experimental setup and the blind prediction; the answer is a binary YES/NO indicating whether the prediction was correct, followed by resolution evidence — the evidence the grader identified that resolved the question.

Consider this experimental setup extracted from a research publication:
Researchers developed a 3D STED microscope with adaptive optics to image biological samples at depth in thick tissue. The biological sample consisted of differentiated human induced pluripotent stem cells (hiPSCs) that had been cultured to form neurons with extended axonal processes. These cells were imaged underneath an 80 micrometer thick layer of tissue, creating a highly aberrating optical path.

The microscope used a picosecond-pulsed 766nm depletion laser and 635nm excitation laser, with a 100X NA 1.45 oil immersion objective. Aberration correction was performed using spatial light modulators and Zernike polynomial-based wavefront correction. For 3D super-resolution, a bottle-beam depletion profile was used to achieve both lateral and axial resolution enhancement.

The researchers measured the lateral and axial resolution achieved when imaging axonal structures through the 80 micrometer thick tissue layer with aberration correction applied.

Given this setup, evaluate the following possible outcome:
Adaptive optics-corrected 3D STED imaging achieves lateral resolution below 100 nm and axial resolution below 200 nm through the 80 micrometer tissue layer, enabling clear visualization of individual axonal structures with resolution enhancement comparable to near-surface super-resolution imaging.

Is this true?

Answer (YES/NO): NO